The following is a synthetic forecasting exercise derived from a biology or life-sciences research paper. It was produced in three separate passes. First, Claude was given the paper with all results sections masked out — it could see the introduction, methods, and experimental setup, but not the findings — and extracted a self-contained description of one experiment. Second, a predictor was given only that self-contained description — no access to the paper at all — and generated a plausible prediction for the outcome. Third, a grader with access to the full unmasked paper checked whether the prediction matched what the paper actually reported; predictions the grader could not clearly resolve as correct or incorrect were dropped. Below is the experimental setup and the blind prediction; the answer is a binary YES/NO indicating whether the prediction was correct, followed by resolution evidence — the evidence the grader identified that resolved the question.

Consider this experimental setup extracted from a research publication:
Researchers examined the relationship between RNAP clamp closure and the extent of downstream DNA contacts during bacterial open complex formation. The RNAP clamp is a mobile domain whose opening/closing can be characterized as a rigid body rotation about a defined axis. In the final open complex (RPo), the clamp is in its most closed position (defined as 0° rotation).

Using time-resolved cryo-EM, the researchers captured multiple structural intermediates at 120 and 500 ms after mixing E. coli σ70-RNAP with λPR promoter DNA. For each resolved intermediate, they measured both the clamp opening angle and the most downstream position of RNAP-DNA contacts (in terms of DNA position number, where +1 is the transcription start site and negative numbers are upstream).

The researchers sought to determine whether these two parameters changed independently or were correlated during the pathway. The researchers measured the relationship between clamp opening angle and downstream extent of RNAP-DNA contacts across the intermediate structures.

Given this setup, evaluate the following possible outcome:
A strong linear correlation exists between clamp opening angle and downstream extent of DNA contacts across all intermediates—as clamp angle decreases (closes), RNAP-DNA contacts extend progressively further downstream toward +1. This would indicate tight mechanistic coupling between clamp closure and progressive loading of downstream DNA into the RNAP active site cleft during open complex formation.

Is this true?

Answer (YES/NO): YES